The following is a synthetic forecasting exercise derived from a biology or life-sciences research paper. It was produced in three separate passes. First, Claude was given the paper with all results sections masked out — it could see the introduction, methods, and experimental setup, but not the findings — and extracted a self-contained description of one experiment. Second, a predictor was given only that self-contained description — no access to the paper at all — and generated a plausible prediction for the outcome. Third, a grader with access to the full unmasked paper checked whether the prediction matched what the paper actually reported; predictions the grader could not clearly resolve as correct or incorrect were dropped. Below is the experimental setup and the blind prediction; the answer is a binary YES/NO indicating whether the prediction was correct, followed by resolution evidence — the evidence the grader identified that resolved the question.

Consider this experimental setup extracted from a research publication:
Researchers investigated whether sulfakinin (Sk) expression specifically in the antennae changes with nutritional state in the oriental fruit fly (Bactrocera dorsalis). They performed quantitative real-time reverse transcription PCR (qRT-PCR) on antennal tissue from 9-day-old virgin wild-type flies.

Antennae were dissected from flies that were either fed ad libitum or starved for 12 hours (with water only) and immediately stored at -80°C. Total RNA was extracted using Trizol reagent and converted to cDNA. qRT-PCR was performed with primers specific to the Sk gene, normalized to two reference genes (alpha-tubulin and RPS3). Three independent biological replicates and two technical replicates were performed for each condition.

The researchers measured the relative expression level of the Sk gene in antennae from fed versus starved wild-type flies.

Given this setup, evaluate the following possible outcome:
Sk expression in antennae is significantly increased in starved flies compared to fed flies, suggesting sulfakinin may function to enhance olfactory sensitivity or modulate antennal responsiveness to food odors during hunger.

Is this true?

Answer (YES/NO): NO